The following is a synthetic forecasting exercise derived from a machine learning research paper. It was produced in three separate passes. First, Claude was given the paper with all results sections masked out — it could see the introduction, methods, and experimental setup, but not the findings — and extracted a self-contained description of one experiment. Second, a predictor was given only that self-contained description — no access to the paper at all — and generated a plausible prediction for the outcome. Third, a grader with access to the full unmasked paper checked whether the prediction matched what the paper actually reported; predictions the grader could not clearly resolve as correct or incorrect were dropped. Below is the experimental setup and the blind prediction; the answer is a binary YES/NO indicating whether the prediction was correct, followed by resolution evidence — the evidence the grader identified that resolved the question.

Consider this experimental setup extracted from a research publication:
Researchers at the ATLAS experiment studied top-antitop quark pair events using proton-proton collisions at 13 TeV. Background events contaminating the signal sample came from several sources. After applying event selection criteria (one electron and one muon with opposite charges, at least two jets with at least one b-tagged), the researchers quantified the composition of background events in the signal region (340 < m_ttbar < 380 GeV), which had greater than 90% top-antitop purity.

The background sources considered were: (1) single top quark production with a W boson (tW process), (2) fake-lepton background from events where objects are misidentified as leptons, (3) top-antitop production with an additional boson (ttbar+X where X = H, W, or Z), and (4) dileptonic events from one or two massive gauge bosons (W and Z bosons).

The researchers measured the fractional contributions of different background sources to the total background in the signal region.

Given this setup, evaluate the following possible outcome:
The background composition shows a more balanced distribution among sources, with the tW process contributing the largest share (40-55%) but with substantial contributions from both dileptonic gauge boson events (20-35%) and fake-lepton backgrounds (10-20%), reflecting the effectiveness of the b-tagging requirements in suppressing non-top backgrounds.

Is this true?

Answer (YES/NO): NO